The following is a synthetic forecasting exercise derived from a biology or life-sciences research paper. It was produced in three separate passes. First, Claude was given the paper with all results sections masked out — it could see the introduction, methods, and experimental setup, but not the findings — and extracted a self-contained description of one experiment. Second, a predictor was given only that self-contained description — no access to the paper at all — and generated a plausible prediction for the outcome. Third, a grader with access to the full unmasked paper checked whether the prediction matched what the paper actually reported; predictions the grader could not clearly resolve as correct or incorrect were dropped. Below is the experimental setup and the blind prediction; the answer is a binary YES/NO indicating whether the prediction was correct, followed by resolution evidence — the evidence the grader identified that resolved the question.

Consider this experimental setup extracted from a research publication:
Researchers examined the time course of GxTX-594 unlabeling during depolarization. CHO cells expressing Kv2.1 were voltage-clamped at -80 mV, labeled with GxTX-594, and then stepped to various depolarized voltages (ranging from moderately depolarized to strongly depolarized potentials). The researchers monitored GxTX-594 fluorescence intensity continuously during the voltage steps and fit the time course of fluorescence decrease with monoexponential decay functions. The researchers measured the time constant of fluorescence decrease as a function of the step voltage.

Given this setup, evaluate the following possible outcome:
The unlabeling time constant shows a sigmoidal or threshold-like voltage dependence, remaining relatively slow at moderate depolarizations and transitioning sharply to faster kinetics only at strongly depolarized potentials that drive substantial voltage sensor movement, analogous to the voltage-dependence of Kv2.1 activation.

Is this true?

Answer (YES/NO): NO